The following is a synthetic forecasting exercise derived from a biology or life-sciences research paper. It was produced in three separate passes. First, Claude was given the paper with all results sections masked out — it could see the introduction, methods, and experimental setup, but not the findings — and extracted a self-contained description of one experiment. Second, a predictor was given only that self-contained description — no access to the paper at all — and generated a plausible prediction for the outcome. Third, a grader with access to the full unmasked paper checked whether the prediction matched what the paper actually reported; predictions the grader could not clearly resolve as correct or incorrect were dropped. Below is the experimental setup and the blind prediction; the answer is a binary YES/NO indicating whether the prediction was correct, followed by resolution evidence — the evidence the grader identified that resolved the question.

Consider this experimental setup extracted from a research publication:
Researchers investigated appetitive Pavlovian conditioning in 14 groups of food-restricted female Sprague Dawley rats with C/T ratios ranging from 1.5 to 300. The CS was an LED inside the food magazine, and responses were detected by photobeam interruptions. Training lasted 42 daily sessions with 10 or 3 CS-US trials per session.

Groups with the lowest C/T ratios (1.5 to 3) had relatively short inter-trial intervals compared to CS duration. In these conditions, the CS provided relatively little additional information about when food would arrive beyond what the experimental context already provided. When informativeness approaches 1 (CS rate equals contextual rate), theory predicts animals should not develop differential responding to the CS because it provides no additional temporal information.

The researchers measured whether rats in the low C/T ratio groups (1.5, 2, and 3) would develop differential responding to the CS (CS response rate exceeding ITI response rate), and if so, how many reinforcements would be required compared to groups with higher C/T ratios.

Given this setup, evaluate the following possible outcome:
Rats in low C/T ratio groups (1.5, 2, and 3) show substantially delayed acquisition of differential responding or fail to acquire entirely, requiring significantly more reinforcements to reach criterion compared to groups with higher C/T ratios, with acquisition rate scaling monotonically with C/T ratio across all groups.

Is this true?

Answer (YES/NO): YES